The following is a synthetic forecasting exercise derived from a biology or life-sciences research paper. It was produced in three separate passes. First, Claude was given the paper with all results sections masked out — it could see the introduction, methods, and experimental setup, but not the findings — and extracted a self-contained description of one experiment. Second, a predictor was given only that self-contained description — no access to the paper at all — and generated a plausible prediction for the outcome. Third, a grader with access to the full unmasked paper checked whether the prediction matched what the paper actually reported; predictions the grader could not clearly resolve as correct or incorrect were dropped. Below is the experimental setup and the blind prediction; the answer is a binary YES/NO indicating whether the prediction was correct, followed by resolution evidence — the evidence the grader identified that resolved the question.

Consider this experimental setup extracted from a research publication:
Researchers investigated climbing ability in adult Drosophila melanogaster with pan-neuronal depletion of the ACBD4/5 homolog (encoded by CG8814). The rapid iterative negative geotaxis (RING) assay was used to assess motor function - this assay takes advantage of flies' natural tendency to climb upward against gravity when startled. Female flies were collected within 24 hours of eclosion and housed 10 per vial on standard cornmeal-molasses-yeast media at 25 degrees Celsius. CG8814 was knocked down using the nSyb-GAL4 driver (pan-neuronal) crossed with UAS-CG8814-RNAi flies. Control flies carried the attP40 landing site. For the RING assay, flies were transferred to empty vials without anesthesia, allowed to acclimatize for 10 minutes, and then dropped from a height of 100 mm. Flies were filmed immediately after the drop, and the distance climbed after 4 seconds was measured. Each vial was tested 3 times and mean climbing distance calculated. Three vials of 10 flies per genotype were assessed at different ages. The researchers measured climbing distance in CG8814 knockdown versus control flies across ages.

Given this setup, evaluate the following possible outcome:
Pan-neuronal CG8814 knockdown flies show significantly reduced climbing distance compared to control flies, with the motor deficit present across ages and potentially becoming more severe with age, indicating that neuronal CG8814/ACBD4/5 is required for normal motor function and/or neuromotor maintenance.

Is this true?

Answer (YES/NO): NO